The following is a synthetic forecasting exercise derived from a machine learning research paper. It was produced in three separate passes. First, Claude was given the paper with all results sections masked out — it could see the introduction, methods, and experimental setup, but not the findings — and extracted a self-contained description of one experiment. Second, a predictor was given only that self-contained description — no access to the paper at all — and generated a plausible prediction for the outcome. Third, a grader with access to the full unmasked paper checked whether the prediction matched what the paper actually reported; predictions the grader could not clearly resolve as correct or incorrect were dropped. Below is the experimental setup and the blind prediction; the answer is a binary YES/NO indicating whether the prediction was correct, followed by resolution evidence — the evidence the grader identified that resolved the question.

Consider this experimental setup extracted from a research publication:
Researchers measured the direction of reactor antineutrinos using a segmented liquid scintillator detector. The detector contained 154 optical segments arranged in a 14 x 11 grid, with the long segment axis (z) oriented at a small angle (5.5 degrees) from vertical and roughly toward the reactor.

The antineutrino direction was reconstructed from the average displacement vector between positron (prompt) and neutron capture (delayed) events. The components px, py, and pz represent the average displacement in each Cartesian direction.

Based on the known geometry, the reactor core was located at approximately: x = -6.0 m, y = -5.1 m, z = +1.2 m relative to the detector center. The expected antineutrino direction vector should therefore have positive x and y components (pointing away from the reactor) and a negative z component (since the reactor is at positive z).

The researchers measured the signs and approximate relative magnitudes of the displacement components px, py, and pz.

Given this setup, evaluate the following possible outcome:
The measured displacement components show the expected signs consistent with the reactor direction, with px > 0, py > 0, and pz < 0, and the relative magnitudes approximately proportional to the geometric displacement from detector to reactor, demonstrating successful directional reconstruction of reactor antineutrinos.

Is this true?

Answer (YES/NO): YES